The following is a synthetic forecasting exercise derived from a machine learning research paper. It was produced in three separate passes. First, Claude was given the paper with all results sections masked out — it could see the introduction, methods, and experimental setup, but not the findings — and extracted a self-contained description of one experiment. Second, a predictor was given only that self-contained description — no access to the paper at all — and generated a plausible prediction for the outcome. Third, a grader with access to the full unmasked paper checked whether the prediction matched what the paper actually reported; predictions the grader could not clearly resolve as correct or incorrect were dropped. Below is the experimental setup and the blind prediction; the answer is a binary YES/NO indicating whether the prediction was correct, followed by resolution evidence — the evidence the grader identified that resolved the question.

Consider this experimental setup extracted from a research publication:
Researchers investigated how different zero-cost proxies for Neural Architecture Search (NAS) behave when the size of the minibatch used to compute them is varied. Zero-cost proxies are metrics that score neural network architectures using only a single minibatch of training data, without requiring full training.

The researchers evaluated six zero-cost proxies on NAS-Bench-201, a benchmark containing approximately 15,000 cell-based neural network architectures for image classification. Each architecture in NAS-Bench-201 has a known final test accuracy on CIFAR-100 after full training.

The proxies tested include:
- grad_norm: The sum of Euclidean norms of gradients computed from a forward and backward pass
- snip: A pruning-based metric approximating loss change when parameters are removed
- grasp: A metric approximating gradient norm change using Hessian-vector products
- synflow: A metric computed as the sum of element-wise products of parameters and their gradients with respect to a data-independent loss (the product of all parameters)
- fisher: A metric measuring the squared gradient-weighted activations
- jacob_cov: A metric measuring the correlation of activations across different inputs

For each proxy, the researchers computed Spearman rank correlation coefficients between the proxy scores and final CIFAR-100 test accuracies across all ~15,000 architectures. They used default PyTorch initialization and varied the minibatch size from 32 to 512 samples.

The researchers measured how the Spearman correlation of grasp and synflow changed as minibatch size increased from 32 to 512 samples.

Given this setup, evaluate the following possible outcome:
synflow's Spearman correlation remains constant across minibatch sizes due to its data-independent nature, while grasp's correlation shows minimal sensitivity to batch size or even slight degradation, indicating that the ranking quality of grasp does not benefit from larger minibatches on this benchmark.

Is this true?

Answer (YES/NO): NO